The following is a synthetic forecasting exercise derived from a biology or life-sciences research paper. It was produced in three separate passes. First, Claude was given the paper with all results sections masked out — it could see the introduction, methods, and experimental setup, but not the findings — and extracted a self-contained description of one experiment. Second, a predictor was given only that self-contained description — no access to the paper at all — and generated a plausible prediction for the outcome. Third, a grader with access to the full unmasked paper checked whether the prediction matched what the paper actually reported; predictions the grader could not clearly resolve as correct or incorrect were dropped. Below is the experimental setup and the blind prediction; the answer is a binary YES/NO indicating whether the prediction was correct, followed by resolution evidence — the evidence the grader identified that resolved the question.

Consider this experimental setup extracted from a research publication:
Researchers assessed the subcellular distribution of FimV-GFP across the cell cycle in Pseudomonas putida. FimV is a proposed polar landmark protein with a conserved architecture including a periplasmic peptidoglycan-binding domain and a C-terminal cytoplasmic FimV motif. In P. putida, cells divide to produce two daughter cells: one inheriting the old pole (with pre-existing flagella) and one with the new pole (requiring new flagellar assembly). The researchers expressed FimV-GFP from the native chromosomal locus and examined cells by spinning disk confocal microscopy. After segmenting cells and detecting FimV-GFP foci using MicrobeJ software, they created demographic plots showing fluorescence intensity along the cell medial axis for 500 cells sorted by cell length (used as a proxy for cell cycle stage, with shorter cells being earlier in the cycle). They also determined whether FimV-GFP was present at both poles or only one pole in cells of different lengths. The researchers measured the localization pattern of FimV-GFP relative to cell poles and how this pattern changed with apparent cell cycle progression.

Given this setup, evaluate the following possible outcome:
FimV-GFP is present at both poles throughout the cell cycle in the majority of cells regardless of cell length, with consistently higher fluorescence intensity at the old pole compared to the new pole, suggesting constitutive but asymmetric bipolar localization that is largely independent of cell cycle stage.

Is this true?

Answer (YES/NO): NO